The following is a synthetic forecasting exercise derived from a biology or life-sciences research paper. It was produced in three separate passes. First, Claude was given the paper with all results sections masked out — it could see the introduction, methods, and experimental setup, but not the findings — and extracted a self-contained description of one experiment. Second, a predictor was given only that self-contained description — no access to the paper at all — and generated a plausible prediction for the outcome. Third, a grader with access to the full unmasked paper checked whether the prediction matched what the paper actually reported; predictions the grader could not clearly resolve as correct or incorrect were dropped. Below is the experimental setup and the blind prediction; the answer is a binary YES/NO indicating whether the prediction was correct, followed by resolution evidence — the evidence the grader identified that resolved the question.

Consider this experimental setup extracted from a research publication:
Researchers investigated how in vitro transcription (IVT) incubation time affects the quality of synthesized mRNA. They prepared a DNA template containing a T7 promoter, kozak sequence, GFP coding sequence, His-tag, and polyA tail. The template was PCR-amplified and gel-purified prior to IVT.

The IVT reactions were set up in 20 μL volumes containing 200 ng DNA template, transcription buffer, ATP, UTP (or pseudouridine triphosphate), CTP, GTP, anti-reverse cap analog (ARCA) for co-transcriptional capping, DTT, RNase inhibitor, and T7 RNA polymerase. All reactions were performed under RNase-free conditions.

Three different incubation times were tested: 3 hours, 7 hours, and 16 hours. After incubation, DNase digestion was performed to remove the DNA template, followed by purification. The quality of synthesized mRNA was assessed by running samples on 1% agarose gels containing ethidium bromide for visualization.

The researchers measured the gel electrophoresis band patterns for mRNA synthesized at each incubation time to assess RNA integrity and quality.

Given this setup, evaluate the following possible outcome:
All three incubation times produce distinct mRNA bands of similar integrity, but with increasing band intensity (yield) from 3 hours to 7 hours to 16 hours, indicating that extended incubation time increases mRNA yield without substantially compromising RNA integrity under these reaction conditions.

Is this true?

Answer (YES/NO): NO